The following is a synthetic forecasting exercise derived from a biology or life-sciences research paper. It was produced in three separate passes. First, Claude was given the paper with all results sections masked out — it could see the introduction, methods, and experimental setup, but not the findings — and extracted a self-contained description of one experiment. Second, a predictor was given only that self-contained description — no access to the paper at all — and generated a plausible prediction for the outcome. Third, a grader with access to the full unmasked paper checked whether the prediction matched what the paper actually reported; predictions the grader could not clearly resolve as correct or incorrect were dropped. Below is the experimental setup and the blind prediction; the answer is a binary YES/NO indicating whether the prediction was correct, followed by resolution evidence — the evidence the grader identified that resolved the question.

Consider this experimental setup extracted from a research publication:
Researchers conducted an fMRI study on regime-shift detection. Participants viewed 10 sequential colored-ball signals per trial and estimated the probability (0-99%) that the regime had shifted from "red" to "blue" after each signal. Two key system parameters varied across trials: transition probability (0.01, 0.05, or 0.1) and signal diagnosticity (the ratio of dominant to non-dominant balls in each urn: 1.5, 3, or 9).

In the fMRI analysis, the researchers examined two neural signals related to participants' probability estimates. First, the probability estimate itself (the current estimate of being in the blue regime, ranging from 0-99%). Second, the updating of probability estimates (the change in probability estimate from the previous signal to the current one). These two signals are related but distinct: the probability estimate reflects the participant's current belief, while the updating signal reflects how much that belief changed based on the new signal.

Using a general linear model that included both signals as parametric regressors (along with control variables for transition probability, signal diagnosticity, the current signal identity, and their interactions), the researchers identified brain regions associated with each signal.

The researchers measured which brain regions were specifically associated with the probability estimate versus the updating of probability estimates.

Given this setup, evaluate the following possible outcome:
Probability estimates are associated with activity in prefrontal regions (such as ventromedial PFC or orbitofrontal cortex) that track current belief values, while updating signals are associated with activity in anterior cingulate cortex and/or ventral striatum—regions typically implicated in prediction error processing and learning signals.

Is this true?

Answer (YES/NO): NO